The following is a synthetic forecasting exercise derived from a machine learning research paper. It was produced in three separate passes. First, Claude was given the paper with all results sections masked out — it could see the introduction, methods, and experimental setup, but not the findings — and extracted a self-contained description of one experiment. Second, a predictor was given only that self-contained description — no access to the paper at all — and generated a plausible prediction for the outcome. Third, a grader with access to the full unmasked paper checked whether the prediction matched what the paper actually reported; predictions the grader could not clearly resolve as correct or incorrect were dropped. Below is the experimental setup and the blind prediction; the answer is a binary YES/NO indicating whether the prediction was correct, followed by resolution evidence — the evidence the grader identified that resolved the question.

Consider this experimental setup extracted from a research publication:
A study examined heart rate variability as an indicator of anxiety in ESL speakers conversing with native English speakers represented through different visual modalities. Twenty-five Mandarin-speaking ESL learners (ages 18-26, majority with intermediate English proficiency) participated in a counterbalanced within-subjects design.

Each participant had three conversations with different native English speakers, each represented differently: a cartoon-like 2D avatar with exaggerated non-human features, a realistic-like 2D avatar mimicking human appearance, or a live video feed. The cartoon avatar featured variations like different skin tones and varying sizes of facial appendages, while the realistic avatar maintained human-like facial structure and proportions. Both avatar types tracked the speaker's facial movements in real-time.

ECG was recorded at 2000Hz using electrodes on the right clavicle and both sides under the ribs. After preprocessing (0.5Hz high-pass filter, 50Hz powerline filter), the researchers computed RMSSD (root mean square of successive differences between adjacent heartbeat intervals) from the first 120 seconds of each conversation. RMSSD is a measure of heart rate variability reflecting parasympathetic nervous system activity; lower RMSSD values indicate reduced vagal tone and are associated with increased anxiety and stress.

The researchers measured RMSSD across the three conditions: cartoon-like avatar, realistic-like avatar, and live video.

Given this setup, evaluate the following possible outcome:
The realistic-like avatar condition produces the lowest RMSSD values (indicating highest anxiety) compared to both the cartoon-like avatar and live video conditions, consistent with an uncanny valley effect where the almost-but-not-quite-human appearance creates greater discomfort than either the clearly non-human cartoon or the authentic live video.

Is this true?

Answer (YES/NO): NO